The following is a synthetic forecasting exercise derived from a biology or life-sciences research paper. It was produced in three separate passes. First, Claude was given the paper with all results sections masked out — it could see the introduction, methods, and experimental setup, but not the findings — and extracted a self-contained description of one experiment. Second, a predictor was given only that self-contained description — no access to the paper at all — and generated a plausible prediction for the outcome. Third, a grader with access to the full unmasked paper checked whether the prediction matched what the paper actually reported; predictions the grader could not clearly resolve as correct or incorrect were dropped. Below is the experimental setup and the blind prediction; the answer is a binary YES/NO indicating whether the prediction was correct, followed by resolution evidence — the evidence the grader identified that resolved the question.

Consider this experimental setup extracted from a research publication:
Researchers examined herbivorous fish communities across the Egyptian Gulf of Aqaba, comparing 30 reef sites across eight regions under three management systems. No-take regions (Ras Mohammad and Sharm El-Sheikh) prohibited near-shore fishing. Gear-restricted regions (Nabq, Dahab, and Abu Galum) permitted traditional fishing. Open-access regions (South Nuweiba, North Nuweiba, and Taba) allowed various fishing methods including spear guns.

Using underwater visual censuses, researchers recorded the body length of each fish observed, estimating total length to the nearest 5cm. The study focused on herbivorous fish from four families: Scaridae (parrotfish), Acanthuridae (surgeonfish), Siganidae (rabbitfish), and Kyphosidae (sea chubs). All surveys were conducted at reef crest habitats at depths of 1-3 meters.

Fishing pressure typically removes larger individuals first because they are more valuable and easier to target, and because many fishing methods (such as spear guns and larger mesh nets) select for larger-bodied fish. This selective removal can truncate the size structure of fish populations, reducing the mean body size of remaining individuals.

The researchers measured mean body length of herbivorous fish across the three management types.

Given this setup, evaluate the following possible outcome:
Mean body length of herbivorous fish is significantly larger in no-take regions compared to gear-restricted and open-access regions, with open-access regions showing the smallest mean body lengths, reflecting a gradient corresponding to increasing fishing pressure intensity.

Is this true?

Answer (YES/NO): YES